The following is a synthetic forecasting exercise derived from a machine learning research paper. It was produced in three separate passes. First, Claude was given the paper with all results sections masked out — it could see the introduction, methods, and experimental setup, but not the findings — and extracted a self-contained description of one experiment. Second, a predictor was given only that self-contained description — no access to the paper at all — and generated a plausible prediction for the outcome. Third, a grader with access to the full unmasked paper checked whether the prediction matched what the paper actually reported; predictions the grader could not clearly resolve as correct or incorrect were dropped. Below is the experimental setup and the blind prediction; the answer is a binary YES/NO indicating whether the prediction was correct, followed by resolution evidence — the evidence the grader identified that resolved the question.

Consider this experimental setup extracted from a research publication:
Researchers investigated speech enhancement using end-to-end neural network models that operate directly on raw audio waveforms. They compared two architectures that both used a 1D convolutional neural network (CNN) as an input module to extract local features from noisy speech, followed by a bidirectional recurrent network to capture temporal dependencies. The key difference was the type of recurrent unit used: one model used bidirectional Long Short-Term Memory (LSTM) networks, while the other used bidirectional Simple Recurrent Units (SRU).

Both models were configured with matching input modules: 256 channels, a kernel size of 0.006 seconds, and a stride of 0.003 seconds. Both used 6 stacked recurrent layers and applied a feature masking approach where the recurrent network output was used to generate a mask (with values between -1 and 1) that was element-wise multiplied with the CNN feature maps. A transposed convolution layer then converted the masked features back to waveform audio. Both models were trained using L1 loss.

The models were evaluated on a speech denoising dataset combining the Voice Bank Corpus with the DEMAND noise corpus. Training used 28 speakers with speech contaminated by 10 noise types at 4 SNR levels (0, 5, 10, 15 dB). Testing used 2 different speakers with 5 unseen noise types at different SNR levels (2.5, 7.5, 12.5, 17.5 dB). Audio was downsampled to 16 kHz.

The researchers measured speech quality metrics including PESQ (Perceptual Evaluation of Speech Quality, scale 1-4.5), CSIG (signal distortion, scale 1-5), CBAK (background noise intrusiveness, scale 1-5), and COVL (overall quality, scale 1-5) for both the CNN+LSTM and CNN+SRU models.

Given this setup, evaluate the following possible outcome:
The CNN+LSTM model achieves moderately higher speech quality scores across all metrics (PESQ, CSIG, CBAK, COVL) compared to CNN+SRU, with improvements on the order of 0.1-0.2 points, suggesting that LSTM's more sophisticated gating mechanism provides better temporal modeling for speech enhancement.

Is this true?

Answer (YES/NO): NO